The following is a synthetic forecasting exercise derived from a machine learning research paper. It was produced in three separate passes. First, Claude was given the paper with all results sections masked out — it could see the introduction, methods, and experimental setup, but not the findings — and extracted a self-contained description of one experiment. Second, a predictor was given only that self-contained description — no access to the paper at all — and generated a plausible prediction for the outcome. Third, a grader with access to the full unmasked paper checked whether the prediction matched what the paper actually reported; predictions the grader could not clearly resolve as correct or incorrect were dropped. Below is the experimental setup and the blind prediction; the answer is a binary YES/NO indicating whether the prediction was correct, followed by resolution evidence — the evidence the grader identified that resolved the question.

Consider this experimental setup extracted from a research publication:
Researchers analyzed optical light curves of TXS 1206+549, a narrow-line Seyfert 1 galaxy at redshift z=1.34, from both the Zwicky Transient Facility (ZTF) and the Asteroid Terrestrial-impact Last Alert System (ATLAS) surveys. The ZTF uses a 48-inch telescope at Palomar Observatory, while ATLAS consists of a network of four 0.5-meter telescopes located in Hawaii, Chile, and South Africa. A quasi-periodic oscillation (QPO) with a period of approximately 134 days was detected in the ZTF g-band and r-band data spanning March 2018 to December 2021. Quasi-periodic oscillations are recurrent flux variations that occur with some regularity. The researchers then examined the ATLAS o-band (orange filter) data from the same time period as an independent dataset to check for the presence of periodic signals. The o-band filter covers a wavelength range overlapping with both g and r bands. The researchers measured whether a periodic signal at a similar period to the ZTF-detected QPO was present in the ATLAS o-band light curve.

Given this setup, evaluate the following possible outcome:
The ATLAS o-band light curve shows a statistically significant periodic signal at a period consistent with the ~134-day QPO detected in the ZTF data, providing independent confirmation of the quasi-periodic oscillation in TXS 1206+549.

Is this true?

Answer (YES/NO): NO